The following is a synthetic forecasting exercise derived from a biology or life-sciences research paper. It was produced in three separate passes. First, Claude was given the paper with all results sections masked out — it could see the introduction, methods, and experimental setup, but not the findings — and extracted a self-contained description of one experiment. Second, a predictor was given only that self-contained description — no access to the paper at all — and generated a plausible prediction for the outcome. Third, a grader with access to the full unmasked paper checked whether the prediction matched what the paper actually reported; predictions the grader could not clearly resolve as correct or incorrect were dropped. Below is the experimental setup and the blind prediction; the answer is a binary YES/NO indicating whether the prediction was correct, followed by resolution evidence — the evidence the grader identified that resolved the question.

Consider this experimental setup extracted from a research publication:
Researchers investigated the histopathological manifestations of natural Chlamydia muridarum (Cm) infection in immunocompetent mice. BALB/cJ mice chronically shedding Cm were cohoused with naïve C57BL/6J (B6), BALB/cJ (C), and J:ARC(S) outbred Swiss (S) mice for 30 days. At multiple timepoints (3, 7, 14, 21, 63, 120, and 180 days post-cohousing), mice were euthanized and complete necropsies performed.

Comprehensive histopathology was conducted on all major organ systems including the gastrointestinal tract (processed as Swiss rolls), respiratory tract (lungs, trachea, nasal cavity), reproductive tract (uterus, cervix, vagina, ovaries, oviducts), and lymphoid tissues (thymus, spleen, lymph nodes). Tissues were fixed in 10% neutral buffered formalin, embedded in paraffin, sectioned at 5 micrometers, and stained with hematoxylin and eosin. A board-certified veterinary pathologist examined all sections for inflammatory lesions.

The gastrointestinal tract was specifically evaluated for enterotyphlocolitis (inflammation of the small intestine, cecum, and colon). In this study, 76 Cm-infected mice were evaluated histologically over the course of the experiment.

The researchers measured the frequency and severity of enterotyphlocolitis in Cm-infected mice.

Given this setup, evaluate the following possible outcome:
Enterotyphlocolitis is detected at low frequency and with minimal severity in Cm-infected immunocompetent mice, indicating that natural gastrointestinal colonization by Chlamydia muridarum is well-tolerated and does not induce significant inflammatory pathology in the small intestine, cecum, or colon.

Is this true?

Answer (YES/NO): YES